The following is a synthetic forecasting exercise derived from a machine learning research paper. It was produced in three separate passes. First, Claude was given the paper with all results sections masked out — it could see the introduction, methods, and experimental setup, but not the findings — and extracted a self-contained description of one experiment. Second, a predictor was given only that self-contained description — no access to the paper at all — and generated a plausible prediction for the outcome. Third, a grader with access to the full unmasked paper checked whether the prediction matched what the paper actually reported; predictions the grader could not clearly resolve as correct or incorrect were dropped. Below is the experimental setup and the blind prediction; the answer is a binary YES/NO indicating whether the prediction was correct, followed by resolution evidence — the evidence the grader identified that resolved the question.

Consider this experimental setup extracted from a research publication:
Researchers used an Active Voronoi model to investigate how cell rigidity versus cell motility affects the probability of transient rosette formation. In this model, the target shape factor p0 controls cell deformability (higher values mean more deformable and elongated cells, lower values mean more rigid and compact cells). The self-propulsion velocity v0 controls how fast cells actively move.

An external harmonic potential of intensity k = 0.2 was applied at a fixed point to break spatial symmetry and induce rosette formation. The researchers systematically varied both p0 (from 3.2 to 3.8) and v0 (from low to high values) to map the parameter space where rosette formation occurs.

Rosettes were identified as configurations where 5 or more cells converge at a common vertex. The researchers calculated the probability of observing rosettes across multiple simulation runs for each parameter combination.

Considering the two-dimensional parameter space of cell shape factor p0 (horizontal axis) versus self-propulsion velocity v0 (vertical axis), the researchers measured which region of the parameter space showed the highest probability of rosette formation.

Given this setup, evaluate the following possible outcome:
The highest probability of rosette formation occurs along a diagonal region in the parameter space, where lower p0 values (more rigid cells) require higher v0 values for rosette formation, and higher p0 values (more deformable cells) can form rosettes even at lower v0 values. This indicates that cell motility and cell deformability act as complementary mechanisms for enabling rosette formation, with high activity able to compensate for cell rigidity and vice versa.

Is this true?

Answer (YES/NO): NO